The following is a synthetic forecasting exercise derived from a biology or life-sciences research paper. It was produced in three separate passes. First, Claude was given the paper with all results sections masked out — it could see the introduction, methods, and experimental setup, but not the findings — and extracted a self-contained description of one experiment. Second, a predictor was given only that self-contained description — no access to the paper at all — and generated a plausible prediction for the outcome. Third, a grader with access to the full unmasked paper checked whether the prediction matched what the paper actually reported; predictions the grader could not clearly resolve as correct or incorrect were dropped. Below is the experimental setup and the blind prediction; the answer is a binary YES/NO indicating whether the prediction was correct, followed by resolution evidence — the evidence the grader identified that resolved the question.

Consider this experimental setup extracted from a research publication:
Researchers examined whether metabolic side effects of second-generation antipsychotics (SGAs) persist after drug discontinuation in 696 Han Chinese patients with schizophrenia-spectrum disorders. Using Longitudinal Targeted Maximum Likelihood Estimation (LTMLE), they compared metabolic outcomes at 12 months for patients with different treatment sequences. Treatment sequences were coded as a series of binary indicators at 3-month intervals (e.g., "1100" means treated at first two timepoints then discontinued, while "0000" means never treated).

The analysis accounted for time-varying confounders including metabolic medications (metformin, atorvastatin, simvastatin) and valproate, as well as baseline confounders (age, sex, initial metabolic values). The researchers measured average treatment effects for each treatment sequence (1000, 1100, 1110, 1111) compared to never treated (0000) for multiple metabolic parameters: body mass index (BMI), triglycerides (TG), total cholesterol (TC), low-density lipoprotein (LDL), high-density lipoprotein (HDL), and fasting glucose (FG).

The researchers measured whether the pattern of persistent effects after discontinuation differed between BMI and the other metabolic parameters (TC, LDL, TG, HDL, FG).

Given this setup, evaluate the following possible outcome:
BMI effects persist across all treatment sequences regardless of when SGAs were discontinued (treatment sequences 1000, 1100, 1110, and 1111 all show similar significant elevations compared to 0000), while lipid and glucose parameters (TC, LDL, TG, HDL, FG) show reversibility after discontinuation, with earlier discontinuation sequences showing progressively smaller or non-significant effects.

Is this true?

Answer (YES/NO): YES